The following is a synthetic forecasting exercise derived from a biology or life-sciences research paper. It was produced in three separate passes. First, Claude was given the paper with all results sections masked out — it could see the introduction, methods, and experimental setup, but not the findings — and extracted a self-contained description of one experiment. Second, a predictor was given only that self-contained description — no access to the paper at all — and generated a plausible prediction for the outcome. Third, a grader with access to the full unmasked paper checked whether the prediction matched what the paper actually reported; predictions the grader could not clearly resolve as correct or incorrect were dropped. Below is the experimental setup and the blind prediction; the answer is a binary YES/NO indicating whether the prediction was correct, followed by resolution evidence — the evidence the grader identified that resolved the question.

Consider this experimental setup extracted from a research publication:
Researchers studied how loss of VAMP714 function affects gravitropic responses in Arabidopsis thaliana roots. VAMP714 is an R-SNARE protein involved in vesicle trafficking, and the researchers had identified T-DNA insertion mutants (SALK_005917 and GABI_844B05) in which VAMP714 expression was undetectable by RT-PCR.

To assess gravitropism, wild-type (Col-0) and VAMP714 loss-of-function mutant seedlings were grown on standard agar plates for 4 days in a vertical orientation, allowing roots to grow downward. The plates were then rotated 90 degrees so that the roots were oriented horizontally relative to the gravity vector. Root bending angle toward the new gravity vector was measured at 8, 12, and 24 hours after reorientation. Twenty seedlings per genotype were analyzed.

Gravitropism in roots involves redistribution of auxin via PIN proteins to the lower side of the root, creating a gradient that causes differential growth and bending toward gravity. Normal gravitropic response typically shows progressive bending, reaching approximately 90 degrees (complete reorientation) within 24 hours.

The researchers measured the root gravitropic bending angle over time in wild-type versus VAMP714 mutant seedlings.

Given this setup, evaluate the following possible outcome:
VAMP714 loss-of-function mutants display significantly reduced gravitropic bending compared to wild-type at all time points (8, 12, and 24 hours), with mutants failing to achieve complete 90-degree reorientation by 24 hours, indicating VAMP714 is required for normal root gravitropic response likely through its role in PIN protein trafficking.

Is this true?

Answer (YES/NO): YES